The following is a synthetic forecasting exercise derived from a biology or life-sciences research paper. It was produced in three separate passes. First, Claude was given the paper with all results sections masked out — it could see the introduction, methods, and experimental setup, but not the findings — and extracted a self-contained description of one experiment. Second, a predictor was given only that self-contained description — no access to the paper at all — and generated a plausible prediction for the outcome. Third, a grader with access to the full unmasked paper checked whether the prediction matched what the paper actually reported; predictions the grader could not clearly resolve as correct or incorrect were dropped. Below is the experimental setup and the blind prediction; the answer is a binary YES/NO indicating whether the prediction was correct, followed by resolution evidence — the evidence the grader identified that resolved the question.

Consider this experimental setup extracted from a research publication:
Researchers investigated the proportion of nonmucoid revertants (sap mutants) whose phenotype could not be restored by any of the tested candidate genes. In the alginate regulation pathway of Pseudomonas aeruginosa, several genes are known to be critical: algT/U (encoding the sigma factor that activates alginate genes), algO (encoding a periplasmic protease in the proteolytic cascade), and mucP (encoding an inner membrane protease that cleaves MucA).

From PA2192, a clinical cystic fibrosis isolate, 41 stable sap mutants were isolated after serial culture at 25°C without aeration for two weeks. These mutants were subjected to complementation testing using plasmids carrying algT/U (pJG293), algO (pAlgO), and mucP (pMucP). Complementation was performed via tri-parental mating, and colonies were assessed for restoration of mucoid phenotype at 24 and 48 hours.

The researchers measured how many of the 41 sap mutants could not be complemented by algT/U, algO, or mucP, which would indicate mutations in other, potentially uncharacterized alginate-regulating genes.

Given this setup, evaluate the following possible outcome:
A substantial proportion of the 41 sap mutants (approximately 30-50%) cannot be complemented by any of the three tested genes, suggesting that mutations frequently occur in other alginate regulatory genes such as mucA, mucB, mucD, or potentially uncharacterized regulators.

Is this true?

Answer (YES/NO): NO